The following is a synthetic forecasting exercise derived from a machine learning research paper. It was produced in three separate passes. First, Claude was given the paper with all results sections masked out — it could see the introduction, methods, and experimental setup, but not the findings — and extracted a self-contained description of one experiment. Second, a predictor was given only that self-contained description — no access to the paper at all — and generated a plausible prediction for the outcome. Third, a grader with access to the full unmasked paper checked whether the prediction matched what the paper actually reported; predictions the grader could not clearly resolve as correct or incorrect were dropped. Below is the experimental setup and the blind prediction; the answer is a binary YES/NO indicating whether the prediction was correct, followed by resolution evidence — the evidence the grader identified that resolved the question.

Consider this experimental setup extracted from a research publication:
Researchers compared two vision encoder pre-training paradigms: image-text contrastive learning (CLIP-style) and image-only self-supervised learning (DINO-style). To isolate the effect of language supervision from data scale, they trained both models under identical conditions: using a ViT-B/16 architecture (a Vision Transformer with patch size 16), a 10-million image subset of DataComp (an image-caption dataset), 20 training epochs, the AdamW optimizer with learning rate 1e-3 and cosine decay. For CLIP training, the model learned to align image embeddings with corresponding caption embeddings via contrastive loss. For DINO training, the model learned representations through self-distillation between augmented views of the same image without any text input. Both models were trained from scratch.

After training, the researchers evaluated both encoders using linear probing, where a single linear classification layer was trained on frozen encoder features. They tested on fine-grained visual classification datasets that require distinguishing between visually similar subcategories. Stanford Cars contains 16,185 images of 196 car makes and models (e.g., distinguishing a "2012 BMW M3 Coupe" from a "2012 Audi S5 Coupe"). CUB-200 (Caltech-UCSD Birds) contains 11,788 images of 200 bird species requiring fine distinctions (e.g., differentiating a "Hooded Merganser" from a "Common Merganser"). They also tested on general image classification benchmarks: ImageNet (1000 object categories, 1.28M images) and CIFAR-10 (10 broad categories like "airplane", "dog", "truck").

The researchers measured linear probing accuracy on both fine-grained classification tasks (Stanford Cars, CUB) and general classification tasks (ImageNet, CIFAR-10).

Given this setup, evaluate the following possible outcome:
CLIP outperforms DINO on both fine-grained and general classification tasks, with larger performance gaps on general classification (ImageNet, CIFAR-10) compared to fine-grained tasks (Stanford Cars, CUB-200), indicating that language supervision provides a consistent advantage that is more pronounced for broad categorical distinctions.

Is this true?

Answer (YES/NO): NO